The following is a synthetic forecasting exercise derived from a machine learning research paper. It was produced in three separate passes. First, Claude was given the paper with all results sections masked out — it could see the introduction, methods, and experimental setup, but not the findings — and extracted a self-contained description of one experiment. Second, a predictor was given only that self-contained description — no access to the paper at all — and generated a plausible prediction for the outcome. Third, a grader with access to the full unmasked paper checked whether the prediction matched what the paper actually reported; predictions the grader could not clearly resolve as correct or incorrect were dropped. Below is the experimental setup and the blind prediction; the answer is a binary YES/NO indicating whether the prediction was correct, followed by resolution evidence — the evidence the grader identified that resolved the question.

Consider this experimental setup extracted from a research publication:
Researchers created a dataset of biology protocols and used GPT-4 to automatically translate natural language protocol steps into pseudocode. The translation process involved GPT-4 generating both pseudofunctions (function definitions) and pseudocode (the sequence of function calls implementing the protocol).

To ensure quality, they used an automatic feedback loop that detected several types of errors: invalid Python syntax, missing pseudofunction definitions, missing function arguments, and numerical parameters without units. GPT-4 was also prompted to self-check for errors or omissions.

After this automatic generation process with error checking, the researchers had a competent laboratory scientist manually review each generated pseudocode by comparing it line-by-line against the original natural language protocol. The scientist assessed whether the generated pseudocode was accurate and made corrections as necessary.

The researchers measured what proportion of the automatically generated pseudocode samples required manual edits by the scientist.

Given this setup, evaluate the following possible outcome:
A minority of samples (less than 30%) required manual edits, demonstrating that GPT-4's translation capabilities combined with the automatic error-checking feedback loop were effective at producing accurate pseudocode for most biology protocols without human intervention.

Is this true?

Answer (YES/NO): NO